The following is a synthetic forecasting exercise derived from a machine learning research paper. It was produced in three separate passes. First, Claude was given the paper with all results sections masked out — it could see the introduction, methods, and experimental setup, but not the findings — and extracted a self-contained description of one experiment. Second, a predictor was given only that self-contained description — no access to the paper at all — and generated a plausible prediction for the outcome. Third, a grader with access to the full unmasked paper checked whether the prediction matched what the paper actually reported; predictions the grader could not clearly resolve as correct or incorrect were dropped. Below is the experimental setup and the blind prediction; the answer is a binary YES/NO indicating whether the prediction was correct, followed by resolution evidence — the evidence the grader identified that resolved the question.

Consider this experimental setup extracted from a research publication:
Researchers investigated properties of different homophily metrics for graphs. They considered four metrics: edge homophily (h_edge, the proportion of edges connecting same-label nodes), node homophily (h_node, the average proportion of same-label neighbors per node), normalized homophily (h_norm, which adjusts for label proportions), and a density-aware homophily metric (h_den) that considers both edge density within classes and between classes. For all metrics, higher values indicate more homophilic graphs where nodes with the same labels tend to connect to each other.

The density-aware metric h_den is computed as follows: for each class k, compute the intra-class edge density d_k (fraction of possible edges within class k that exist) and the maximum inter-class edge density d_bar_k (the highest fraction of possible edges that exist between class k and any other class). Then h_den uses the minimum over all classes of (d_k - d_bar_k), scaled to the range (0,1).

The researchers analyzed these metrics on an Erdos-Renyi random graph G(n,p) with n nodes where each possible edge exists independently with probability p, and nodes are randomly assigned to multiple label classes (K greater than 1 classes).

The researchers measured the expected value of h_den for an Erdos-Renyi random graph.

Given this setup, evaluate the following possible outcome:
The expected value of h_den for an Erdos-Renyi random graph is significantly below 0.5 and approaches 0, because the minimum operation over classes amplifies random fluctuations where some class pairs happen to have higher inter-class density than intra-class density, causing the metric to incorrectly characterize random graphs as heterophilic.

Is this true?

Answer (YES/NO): NO